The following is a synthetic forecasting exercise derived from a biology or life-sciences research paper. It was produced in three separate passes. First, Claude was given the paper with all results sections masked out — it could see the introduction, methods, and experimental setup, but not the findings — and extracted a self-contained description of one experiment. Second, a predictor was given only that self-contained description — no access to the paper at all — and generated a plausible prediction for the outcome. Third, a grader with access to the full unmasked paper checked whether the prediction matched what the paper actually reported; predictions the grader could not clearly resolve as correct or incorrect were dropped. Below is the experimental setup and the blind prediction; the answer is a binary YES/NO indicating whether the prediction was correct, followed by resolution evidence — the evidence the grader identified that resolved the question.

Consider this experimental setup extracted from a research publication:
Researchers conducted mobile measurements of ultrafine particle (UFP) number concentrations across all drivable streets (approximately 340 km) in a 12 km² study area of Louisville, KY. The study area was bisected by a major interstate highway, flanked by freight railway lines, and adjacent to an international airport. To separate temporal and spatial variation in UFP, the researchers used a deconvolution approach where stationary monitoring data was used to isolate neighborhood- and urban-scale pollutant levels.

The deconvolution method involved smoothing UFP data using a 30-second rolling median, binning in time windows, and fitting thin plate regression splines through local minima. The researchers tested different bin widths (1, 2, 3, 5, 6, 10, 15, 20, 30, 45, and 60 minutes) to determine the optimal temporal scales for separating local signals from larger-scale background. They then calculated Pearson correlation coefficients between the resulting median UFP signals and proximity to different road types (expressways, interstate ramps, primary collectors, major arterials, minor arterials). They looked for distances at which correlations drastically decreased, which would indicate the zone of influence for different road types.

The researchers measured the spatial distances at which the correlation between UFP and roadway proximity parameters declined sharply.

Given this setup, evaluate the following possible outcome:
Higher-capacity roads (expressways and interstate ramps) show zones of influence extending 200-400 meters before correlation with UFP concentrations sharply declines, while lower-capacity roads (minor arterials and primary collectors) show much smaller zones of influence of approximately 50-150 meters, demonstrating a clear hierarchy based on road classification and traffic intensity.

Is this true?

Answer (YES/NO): NO